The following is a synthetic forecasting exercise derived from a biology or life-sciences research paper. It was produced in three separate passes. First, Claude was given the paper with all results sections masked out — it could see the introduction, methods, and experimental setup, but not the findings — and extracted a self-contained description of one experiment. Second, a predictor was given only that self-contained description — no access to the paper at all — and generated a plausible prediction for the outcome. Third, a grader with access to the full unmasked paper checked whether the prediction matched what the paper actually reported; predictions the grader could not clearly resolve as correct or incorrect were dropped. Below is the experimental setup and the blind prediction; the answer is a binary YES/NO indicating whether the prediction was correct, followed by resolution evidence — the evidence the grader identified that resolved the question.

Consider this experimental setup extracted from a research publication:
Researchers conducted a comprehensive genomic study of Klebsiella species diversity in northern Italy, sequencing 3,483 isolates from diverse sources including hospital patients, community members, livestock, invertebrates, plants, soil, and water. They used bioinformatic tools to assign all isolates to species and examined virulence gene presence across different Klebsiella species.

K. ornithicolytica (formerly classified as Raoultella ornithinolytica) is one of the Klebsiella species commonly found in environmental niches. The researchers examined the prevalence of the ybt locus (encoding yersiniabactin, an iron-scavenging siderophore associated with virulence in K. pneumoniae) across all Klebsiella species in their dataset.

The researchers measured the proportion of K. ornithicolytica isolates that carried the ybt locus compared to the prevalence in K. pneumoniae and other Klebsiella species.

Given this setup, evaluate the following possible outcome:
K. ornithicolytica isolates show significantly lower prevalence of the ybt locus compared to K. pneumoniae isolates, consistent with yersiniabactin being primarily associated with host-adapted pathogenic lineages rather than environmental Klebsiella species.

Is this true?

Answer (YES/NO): NO